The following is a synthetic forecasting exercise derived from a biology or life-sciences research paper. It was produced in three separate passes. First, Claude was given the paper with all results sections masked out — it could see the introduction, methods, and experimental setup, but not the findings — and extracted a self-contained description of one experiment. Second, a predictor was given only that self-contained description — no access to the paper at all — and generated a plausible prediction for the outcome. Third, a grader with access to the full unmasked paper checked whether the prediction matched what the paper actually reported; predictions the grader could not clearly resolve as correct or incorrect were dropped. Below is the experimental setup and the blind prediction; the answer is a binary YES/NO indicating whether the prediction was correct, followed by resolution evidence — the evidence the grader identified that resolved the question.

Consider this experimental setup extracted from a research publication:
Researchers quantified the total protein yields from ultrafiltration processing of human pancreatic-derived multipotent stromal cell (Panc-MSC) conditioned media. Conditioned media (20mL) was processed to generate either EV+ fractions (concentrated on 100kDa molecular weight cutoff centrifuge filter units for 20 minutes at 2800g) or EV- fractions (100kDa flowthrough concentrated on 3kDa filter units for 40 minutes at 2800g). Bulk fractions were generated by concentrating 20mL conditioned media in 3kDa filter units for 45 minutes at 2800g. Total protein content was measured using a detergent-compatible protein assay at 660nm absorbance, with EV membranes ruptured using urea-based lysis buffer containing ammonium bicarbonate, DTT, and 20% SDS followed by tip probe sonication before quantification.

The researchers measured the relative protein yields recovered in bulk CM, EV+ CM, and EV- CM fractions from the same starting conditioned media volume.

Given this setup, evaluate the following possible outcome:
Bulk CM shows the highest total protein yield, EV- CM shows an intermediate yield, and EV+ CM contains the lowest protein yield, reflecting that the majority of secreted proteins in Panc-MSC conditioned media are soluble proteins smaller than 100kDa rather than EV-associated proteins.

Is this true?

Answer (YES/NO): NO